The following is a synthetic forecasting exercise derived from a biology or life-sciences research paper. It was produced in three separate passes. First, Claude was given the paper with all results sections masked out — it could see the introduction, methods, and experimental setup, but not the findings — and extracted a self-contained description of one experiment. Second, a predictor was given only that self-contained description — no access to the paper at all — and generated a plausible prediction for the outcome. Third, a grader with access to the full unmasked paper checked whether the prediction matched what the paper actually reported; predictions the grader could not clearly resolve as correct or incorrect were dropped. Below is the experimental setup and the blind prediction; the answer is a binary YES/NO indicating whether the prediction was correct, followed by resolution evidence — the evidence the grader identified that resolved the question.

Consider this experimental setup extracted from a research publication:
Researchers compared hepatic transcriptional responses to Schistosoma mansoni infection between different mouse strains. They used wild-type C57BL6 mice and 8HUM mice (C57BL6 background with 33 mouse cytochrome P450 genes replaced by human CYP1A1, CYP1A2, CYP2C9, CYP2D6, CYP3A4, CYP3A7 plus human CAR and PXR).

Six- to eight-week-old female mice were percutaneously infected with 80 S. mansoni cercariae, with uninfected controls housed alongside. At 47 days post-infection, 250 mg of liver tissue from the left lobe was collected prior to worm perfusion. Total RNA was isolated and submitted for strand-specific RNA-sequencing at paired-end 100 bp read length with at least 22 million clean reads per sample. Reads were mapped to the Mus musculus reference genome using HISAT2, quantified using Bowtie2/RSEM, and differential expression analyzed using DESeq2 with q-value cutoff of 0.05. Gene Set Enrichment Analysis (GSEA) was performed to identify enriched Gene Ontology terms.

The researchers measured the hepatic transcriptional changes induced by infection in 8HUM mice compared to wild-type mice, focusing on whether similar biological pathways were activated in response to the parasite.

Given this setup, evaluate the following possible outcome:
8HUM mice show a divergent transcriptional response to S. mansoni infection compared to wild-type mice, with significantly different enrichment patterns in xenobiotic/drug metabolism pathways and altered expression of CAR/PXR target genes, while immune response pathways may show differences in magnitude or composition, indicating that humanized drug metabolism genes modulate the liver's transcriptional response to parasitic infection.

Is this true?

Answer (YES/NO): NO